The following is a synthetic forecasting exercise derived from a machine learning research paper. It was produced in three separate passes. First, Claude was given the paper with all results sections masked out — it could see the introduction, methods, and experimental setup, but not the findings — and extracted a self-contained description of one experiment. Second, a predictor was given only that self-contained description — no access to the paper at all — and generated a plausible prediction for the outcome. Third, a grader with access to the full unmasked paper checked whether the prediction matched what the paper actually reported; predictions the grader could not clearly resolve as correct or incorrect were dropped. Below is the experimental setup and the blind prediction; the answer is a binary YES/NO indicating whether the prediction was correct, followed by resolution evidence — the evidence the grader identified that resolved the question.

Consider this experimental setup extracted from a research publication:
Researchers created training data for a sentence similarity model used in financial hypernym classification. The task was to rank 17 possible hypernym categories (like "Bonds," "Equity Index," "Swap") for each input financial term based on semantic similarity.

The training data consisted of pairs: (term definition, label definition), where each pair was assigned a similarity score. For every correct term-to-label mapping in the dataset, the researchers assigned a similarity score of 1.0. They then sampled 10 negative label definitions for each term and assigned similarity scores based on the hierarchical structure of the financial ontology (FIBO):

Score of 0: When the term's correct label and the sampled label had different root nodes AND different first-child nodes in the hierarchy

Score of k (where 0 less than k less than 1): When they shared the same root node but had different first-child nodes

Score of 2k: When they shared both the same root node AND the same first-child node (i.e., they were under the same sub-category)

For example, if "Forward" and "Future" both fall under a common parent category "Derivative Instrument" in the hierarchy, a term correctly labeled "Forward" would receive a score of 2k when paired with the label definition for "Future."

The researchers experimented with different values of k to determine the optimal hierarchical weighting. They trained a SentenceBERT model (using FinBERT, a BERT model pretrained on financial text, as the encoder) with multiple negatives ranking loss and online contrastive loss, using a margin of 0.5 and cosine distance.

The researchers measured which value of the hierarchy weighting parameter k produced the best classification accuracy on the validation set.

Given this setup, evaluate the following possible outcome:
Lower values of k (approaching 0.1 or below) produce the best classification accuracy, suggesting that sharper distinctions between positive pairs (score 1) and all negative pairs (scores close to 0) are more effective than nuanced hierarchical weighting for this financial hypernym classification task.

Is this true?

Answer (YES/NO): NO